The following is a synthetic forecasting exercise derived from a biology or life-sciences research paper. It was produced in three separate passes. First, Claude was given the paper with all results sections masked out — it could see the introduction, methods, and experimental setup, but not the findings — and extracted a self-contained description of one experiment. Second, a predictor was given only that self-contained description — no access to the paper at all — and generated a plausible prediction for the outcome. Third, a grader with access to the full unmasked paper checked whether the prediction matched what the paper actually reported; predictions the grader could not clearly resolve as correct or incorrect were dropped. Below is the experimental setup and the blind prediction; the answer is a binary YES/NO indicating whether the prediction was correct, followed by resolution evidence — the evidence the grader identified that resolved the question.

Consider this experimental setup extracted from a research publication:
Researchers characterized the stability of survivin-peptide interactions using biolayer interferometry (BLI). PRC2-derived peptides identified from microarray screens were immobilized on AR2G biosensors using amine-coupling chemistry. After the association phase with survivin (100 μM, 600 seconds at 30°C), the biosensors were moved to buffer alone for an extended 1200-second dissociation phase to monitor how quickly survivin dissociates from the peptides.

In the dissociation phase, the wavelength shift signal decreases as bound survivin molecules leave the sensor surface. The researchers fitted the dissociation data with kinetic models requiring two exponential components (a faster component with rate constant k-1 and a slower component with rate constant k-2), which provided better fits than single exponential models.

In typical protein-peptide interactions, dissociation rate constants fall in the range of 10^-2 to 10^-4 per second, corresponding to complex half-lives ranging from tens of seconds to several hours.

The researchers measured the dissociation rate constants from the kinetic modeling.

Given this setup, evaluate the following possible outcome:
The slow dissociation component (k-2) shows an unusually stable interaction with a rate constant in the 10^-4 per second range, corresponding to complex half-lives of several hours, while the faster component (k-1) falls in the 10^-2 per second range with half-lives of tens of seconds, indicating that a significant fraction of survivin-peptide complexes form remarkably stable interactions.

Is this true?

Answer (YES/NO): NO